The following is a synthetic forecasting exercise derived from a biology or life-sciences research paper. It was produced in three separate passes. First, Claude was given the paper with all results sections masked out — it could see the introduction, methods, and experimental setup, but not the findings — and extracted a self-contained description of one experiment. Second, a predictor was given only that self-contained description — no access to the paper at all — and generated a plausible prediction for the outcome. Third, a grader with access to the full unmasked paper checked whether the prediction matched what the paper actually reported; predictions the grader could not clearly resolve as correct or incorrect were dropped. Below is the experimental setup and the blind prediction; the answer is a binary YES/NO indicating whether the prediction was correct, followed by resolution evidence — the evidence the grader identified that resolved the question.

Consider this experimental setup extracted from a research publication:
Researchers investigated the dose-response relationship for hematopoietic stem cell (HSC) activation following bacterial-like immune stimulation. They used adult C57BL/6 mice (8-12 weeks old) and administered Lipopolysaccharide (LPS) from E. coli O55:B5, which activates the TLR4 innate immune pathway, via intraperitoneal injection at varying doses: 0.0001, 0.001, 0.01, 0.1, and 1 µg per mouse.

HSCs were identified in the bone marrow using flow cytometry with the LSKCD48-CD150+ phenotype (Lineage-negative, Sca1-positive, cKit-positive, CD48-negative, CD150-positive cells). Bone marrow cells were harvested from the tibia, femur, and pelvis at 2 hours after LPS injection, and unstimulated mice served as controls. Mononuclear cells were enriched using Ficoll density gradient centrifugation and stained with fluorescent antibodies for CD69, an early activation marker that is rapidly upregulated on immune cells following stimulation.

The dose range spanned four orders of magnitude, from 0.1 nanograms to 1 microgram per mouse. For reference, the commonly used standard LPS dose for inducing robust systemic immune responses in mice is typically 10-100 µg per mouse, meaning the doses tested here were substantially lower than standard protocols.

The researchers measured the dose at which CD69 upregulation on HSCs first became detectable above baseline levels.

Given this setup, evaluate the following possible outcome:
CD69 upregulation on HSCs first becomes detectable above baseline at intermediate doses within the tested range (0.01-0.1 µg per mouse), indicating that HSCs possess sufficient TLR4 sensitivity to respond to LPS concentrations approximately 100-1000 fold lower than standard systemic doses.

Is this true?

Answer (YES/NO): YES